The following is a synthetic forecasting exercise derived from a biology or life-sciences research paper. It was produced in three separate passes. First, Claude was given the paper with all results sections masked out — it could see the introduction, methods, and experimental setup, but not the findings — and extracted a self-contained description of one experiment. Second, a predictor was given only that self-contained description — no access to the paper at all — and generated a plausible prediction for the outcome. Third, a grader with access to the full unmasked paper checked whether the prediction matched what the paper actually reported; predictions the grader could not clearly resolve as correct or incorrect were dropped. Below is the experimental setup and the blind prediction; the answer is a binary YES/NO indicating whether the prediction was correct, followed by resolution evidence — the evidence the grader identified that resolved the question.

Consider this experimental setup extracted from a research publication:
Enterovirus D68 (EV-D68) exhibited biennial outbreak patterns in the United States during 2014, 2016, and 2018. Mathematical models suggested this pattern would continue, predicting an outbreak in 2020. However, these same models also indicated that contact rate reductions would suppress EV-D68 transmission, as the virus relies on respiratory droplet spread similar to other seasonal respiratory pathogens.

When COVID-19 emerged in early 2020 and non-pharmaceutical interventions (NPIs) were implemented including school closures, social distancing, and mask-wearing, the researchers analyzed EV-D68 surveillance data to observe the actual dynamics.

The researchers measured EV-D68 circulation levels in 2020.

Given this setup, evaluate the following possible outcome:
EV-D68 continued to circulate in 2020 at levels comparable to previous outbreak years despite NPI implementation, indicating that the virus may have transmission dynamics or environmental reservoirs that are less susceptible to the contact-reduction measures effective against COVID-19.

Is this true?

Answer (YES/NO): NO